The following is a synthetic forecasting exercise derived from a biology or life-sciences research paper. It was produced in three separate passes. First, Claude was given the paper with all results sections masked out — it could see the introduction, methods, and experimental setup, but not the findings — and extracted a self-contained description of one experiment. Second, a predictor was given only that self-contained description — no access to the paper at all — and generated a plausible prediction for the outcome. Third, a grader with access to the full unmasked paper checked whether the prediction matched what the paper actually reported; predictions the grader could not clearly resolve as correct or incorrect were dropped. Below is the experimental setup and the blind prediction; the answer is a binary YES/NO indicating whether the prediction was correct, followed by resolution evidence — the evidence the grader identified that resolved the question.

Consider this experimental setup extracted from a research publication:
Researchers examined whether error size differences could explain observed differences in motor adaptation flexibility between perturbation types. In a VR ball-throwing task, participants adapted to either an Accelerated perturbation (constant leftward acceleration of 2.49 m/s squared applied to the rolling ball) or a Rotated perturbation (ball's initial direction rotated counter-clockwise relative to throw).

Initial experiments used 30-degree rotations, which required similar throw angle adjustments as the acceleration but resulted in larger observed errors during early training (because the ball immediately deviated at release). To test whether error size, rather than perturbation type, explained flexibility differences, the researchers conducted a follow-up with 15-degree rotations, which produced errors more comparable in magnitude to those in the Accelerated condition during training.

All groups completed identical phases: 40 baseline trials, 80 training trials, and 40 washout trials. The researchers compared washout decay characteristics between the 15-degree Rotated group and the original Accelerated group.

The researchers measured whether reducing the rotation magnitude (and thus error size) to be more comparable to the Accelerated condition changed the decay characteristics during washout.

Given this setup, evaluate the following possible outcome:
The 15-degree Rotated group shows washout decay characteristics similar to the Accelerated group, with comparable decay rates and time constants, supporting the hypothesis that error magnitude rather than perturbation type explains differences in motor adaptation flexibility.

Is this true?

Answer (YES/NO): NO